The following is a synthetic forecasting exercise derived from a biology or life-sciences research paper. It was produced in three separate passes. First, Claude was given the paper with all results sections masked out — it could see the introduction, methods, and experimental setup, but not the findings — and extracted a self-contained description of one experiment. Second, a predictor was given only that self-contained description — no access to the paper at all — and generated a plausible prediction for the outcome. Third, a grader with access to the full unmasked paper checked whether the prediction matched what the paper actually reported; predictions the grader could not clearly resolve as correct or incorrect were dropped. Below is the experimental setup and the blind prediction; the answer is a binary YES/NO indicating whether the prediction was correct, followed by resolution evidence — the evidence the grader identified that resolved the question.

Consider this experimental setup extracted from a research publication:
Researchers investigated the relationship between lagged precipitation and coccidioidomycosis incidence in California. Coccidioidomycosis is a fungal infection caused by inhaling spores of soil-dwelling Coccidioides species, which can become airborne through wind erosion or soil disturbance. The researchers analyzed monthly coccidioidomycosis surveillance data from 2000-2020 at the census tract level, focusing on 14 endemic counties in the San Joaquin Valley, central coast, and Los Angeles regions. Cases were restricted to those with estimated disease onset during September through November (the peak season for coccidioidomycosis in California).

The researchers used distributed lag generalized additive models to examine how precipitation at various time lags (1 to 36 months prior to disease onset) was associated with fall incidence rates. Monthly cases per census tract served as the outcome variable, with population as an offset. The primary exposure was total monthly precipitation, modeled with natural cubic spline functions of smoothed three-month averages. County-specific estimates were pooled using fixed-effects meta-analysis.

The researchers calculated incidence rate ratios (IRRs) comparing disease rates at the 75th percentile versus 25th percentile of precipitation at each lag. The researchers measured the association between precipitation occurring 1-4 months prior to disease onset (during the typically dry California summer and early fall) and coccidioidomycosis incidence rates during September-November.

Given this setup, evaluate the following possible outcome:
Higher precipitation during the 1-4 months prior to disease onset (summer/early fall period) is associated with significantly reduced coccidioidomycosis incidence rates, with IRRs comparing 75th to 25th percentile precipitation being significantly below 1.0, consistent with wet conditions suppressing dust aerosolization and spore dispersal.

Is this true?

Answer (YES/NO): YES